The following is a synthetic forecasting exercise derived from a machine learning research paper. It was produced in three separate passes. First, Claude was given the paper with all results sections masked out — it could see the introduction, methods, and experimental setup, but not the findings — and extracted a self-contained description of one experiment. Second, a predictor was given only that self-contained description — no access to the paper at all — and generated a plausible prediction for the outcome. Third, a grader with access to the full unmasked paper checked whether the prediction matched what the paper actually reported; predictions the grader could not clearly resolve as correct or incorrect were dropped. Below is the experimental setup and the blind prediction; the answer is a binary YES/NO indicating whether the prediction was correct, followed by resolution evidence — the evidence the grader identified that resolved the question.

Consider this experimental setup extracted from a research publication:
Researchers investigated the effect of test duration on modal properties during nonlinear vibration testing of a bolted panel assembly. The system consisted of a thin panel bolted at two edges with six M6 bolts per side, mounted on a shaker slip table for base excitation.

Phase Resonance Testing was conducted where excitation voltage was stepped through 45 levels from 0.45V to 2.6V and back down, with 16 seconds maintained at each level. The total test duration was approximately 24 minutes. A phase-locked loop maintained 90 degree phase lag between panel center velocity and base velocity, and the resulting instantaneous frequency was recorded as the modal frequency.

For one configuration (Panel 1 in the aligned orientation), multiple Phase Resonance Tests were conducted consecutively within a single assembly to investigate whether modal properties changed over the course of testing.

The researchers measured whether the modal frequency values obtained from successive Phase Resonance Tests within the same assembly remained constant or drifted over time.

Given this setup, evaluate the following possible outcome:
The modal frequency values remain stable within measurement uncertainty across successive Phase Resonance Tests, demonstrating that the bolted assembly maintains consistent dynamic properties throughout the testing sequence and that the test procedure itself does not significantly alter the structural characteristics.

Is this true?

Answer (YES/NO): YES